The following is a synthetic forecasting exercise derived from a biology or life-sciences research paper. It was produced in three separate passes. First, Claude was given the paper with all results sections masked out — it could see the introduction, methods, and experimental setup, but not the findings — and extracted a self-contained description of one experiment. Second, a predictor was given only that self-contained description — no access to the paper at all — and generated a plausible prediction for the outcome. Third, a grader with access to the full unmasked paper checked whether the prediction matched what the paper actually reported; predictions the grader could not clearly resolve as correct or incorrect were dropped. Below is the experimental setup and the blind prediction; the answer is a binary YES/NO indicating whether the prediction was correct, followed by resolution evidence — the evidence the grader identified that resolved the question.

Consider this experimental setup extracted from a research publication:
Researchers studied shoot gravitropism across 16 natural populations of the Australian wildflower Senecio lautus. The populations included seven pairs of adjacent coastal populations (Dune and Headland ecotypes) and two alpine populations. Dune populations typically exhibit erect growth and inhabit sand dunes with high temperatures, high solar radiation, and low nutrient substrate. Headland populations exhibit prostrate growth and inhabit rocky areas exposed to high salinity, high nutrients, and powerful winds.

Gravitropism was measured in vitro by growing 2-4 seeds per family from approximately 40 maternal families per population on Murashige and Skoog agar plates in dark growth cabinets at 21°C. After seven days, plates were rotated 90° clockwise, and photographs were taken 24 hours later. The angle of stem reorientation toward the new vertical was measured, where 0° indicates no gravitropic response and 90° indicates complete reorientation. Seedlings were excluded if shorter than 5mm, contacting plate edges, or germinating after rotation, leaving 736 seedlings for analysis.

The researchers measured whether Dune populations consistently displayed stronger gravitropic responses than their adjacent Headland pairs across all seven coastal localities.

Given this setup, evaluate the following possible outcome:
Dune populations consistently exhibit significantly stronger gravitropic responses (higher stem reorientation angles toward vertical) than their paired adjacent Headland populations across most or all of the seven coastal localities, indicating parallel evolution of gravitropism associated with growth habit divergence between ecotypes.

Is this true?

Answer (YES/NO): YES